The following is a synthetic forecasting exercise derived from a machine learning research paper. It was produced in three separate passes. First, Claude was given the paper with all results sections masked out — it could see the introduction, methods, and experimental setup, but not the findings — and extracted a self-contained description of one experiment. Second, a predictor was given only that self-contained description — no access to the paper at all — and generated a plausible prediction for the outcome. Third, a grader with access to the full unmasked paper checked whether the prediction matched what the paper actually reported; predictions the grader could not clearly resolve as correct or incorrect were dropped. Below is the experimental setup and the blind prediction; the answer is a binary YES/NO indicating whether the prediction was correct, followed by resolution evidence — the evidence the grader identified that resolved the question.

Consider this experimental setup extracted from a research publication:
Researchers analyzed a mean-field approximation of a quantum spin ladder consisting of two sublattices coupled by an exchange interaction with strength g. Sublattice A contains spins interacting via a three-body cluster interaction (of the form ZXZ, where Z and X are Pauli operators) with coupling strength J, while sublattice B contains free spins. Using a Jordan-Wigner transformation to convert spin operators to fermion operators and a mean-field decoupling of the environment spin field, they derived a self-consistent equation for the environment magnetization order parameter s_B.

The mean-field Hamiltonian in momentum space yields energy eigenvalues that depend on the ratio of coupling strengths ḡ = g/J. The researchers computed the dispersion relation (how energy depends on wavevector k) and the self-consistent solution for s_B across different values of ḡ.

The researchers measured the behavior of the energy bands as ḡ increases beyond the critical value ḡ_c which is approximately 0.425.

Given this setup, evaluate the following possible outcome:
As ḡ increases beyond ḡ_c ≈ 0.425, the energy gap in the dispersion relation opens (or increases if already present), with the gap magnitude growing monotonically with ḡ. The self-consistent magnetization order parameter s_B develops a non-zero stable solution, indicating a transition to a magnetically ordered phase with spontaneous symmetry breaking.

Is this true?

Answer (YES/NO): NO